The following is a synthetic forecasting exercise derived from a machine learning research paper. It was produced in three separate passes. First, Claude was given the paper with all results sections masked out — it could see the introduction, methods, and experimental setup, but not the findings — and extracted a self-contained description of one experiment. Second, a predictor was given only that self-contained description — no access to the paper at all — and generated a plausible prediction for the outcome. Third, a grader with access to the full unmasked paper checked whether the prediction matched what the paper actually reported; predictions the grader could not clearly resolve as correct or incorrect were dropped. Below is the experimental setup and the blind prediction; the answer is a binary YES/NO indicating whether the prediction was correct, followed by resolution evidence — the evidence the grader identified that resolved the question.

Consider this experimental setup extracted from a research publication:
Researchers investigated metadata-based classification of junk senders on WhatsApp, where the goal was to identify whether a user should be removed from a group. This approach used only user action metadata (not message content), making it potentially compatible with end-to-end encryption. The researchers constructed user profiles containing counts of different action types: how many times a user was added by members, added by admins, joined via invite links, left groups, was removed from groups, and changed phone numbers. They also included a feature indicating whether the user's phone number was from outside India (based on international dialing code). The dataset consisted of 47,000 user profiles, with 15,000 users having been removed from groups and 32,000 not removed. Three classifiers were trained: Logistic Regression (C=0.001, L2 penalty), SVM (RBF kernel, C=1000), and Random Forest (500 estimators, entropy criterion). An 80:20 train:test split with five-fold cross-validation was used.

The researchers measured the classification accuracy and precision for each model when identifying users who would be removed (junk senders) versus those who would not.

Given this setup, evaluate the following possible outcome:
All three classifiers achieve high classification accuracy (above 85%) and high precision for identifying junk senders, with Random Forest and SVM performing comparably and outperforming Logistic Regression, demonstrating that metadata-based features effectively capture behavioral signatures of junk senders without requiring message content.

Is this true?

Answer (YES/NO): NO